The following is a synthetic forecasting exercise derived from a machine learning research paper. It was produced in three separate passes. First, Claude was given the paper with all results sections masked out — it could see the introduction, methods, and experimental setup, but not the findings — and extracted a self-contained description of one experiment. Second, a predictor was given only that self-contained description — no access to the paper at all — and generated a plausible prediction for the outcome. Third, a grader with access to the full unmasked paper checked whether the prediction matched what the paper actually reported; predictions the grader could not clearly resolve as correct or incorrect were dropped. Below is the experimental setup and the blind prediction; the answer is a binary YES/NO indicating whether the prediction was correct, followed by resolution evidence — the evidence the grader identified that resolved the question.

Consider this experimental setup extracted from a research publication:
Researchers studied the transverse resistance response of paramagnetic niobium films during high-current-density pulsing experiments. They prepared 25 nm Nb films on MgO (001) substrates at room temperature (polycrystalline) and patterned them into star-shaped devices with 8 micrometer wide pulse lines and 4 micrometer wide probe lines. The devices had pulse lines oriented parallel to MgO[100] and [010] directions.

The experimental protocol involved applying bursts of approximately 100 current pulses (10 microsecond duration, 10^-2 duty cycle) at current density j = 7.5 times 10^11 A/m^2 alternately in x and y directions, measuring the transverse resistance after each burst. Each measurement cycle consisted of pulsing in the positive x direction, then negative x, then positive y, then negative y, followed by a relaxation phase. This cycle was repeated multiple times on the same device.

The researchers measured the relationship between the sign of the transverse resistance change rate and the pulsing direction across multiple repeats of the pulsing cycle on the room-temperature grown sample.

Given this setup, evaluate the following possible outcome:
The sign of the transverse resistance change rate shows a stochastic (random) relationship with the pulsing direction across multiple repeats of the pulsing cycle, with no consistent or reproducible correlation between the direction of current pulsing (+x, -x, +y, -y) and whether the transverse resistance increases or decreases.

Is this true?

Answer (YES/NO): NO